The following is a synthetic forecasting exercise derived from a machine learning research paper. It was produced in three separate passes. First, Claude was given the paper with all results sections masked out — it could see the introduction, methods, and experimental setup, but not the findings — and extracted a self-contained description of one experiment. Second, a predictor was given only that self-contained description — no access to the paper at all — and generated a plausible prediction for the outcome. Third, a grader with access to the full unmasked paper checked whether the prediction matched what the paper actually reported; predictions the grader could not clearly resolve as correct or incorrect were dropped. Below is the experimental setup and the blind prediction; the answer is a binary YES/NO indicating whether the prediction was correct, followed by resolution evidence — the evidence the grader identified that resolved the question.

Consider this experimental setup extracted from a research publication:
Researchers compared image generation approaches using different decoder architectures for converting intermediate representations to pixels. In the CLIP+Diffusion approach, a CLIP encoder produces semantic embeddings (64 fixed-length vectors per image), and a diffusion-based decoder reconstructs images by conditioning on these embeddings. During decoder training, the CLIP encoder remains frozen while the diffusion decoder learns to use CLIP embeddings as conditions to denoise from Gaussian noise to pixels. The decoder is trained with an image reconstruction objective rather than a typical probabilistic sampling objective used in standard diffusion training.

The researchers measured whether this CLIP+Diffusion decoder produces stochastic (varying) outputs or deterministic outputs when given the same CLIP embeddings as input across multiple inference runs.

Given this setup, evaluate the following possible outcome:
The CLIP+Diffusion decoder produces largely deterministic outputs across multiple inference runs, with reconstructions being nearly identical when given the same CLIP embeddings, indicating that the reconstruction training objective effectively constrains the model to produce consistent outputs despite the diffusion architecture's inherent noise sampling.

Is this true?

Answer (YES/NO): YES